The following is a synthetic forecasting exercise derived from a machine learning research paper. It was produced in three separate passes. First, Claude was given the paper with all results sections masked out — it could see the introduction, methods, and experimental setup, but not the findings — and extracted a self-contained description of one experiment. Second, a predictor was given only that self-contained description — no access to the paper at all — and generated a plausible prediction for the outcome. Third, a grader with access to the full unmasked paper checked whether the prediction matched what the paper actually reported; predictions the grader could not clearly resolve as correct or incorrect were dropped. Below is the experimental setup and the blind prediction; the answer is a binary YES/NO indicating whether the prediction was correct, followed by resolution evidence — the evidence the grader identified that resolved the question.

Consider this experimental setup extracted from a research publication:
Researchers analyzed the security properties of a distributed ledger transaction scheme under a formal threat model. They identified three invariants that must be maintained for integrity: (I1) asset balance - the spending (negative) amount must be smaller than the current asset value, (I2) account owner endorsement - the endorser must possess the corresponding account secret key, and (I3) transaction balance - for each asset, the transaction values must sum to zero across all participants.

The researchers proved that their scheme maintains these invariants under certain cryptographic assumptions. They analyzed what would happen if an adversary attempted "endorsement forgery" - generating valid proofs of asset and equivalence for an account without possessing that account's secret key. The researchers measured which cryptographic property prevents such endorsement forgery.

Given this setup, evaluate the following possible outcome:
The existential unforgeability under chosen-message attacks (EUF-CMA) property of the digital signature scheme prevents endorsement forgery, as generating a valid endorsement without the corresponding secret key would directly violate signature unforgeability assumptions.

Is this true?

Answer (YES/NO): NO